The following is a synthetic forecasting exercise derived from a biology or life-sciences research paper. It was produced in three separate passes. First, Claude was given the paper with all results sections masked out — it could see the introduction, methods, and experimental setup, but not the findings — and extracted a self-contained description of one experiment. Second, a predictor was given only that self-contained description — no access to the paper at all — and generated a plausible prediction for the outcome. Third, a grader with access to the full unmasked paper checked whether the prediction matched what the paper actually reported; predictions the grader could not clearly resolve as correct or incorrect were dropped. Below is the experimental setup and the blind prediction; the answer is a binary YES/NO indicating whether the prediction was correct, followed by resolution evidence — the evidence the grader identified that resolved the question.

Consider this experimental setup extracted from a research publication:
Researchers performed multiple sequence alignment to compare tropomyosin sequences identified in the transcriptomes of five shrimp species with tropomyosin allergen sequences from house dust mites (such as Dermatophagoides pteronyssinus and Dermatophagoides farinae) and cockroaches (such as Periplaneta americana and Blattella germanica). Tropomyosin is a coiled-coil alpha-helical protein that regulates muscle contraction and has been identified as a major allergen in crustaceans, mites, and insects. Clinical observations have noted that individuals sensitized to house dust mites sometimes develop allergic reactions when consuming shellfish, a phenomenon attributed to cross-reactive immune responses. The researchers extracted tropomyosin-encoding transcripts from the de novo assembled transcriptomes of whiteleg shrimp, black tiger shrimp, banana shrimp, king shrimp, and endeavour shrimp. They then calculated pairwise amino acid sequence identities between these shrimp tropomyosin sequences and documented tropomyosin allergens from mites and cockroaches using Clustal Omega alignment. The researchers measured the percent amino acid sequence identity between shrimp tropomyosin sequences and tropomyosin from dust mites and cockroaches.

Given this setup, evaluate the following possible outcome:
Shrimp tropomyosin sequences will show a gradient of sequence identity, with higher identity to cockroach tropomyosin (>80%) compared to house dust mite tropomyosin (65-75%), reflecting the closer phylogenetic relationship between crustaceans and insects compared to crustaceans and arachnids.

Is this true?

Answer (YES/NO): NO